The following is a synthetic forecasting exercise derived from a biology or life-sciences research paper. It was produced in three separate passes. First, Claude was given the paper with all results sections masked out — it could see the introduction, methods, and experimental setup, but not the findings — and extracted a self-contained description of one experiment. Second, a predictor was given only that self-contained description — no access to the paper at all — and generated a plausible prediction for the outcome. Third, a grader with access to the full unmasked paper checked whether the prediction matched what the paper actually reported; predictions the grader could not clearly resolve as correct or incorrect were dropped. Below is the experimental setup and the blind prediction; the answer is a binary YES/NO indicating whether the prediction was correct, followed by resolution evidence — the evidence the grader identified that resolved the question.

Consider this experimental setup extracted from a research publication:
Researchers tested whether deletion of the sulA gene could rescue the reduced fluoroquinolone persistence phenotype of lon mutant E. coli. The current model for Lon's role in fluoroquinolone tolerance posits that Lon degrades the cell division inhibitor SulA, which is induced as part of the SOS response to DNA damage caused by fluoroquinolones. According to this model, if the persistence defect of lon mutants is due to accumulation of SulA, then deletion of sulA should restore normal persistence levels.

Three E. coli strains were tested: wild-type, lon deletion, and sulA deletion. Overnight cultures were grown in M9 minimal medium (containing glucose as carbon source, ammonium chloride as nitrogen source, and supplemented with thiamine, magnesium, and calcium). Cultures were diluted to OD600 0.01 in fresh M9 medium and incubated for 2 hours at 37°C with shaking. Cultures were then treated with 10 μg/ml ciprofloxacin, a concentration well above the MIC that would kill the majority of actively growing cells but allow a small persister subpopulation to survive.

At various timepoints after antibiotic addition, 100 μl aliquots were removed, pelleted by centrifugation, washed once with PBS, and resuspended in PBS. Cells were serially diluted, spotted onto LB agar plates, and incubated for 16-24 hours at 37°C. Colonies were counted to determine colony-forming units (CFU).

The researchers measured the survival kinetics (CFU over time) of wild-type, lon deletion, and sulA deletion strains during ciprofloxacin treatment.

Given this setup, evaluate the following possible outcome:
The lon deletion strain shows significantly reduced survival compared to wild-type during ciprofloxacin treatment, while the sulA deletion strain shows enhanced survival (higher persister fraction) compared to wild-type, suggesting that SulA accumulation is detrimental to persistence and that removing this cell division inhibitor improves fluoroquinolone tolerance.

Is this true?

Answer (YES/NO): NO